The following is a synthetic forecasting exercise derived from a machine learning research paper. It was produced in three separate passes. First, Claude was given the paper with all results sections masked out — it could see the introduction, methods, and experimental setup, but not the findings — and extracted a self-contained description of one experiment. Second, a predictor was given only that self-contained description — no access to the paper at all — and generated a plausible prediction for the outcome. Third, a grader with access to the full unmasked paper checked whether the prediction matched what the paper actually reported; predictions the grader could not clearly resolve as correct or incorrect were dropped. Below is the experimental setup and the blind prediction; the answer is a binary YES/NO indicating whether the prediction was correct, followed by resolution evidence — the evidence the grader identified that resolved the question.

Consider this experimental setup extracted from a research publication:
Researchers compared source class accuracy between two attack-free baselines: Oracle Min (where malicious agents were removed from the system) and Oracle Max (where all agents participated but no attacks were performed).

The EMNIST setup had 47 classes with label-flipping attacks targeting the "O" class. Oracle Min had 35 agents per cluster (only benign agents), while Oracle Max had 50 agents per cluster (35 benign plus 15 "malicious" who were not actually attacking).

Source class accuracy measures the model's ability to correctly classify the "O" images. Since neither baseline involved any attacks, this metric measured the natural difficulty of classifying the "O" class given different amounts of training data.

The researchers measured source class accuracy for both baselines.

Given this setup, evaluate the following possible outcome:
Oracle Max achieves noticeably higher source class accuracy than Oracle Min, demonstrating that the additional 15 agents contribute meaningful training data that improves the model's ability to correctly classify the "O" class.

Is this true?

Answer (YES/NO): NO